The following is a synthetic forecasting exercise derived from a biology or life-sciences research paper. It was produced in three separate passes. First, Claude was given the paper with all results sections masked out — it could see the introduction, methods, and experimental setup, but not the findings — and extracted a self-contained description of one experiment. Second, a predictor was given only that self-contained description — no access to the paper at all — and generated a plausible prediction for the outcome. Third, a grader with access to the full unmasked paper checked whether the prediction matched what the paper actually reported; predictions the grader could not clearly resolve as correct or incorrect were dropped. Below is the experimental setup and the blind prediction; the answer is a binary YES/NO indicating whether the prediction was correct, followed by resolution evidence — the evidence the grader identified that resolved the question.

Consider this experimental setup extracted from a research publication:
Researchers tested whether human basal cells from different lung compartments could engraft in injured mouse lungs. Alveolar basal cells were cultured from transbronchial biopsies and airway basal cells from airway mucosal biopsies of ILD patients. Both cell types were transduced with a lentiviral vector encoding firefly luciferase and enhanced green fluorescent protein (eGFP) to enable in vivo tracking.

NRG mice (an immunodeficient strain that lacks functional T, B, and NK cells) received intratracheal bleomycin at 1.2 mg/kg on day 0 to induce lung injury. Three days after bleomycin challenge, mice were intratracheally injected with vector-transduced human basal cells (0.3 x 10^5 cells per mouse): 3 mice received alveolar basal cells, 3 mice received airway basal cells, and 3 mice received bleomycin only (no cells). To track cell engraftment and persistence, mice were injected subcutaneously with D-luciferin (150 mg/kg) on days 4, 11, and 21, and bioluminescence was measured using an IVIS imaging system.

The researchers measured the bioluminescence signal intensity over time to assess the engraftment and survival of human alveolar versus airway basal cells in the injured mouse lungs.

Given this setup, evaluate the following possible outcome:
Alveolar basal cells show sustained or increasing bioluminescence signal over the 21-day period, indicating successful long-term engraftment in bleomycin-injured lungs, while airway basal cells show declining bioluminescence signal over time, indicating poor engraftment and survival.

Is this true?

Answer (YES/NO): NO